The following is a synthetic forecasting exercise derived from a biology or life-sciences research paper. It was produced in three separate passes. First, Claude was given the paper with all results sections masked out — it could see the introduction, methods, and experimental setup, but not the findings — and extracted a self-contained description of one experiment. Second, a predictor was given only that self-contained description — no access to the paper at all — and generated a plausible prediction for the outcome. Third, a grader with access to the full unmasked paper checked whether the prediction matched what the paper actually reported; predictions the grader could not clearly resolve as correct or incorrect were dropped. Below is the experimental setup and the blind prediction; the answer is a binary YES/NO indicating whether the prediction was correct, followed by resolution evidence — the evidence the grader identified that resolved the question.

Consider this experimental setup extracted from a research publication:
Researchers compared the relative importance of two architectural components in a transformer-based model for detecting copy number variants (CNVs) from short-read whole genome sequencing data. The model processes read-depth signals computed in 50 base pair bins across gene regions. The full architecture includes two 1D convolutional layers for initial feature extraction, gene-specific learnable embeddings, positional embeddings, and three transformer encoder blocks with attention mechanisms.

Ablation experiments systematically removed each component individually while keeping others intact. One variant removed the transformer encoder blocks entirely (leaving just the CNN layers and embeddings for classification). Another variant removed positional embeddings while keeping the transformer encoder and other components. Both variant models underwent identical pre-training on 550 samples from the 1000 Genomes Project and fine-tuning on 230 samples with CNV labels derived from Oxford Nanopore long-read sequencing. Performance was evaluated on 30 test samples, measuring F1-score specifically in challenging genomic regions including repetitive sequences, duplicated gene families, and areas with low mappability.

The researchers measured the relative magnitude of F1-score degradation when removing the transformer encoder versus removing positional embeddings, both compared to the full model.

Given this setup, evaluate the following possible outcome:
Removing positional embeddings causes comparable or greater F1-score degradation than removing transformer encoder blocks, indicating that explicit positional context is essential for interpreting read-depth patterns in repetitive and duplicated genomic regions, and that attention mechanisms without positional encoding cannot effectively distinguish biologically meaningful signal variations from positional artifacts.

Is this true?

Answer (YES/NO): NO